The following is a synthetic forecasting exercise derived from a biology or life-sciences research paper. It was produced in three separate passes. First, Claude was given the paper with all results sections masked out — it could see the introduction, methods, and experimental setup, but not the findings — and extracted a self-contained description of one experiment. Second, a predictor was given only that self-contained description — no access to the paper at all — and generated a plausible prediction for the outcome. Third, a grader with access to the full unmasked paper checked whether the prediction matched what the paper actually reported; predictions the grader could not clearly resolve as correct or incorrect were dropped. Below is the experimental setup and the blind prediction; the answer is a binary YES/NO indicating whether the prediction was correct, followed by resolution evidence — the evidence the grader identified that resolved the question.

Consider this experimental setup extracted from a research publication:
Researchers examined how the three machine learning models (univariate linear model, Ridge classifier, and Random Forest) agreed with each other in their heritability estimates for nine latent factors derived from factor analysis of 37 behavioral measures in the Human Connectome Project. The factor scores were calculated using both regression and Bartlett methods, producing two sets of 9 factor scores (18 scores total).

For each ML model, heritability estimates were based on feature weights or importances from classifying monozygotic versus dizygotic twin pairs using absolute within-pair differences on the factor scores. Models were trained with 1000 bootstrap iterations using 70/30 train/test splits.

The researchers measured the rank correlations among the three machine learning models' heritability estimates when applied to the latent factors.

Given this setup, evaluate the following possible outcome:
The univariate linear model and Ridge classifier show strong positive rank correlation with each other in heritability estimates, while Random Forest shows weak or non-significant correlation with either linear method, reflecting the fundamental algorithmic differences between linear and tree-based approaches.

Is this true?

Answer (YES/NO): NO